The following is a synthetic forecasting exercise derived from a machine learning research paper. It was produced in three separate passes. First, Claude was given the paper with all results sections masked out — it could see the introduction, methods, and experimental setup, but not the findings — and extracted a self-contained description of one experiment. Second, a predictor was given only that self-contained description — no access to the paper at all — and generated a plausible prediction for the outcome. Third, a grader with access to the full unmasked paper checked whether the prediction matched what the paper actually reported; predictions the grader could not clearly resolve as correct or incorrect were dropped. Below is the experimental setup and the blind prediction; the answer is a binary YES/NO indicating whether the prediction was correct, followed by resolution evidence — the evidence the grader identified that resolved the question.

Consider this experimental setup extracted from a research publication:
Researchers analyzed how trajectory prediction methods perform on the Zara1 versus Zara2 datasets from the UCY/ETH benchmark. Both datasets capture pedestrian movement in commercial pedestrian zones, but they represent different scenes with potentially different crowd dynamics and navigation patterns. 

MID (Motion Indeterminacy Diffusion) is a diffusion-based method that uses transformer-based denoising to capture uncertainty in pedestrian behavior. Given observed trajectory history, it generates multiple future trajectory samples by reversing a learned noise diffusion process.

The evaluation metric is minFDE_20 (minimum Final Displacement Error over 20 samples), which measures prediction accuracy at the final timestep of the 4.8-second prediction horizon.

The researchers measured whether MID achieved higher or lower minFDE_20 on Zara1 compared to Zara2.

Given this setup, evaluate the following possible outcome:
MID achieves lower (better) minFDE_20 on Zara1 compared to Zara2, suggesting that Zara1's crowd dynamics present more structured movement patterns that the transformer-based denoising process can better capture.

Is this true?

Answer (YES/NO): NO